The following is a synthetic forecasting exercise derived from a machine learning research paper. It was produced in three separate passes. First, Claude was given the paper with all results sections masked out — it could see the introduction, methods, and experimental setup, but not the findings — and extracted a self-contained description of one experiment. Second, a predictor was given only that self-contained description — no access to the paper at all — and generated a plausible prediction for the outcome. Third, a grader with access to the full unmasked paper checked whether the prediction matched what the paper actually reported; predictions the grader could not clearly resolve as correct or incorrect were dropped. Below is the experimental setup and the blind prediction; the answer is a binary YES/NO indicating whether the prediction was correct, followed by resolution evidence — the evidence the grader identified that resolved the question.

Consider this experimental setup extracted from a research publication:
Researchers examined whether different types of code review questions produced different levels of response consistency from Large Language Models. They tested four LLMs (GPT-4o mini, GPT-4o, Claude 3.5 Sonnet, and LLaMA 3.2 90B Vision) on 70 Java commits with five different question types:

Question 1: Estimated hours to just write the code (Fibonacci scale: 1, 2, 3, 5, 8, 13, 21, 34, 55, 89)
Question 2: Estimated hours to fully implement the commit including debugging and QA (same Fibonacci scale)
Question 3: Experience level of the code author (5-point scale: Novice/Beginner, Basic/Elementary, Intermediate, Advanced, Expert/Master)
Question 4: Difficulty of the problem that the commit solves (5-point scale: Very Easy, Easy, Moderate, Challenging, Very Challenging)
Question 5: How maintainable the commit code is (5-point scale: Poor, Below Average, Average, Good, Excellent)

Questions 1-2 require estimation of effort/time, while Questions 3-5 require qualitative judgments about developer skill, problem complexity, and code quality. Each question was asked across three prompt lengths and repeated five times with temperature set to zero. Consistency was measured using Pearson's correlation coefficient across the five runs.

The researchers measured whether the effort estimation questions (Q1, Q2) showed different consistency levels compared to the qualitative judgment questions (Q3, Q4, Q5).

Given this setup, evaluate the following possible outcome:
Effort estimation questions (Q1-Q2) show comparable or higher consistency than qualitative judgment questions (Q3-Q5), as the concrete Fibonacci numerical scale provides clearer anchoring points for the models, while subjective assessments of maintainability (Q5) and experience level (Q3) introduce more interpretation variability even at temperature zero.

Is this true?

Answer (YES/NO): NO